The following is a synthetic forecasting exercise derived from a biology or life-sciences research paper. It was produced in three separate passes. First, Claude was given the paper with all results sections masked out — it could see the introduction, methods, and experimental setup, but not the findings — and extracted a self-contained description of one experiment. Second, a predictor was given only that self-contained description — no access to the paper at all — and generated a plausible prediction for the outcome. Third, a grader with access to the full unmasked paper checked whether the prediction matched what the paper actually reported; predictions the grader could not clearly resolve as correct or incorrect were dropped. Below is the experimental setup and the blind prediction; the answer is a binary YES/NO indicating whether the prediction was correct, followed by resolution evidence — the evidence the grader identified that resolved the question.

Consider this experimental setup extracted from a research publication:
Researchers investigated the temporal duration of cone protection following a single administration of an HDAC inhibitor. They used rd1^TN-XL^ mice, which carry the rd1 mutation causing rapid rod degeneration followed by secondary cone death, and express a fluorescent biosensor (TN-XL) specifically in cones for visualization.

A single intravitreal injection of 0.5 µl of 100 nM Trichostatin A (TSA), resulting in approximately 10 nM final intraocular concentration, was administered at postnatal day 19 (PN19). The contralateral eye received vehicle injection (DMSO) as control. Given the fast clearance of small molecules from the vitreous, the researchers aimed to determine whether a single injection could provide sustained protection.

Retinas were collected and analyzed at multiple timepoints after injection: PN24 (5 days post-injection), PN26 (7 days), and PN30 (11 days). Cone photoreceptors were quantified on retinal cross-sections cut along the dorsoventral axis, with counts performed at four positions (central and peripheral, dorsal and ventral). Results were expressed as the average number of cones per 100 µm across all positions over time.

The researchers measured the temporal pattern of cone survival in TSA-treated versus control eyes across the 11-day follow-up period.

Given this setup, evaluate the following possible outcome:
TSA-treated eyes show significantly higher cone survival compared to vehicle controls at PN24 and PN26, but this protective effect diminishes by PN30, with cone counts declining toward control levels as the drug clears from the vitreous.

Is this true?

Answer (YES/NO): NO